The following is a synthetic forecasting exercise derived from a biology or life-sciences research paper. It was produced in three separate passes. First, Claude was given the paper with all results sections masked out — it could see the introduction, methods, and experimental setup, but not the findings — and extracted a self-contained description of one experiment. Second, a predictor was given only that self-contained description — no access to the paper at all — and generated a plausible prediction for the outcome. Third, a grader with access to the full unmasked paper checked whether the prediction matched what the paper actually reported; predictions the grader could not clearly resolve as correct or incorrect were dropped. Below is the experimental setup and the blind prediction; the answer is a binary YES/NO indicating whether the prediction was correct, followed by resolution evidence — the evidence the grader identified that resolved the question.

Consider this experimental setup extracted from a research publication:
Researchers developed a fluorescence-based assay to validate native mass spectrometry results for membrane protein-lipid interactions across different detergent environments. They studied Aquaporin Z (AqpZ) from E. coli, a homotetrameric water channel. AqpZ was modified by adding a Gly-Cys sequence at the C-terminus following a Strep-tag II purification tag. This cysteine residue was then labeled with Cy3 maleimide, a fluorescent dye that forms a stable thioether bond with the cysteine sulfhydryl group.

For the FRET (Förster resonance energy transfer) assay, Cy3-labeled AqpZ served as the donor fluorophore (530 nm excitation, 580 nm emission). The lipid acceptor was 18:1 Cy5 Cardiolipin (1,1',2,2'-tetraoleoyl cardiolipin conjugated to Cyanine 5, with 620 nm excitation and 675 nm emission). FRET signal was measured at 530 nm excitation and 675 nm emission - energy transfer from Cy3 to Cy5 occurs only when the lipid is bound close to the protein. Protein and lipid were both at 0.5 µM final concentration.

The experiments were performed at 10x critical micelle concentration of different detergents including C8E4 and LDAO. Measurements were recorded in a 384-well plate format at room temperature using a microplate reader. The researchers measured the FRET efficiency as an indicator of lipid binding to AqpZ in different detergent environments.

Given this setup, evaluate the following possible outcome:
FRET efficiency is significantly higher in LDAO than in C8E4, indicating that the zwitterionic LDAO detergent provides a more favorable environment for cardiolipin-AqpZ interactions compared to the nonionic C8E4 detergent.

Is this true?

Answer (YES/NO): YES